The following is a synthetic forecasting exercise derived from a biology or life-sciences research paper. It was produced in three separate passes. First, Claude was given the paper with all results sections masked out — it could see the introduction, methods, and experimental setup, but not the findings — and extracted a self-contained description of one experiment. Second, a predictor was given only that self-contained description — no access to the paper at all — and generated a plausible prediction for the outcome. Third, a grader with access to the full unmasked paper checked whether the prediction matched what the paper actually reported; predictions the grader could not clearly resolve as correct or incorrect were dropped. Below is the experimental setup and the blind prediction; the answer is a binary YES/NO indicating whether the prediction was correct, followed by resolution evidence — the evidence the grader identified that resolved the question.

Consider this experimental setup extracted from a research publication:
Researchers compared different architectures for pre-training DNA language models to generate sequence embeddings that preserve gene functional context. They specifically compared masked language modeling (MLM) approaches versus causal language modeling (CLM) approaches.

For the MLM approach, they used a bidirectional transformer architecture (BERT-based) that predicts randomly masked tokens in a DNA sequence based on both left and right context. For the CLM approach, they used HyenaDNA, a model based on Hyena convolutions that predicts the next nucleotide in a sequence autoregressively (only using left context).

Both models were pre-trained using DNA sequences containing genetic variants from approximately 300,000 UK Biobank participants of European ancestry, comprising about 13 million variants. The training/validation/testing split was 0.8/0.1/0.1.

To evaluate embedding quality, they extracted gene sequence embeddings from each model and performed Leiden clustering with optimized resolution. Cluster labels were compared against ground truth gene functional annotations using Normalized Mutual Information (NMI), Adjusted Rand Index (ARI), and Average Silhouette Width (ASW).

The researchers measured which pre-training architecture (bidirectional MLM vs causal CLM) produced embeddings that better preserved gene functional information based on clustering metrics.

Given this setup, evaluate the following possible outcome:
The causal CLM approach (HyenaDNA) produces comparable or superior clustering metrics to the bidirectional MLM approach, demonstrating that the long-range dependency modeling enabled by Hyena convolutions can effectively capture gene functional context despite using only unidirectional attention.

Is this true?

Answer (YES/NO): NO